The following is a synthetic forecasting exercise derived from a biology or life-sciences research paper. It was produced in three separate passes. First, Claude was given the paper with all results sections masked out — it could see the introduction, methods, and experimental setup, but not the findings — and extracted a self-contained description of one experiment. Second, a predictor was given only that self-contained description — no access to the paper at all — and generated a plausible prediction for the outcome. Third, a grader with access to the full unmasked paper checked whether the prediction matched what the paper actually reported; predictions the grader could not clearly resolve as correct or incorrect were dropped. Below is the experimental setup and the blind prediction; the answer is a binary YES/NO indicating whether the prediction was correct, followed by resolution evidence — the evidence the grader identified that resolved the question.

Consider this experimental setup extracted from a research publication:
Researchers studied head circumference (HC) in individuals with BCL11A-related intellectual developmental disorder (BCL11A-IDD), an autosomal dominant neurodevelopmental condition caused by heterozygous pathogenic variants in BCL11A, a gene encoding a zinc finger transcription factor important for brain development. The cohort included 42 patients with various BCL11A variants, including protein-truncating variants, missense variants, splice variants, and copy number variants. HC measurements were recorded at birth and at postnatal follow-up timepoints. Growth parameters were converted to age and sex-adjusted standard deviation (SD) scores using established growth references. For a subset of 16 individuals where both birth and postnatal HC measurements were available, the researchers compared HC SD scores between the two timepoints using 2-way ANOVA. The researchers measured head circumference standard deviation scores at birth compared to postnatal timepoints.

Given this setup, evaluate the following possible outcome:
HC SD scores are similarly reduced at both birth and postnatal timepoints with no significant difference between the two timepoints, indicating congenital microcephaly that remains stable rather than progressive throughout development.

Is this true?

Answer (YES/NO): NO